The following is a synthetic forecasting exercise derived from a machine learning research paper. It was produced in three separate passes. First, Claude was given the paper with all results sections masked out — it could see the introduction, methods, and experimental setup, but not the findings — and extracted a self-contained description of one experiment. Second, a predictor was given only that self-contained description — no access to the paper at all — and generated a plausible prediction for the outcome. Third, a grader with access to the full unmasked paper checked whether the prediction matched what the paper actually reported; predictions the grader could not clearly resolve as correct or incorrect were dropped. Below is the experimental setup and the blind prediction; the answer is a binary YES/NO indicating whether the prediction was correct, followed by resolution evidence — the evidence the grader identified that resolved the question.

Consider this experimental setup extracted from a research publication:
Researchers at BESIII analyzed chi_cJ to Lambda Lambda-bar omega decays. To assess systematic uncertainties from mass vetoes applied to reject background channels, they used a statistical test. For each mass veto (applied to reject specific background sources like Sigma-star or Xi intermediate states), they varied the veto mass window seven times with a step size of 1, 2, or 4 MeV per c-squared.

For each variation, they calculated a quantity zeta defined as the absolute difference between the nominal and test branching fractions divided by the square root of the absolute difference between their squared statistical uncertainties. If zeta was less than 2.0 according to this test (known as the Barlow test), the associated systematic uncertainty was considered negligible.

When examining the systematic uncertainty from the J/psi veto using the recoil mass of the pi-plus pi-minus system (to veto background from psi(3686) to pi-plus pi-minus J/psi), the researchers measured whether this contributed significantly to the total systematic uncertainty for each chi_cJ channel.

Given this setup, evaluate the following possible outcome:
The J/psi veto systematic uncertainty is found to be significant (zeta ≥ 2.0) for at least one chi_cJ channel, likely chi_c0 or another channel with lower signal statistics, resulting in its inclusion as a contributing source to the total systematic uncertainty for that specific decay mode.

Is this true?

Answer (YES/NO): YES